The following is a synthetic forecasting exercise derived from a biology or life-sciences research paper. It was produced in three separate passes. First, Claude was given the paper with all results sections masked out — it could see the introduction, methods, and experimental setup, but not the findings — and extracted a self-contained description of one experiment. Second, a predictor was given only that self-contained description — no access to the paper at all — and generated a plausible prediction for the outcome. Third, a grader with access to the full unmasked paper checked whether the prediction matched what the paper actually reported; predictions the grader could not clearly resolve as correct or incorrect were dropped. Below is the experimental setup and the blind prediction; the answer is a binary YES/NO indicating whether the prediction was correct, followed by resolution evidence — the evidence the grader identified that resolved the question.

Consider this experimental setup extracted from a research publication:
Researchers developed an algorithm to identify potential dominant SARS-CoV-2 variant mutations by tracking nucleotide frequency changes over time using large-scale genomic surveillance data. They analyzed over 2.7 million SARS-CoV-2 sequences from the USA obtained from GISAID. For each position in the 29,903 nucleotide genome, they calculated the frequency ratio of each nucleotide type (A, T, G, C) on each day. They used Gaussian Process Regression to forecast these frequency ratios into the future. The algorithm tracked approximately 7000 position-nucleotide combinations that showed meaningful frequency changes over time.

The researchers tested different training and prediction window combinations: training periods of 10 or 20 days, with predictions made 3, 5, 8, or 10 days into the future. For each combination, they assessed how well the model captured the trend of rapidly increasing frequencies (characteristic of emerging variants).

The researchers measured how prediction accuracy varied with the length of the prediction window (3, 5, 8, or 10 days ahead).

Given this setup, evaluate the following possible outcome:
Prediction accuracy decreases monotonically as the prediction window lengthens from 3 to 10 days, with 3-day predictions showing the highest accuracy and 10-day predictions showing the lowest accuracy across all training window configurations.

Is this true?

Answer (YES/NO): YES